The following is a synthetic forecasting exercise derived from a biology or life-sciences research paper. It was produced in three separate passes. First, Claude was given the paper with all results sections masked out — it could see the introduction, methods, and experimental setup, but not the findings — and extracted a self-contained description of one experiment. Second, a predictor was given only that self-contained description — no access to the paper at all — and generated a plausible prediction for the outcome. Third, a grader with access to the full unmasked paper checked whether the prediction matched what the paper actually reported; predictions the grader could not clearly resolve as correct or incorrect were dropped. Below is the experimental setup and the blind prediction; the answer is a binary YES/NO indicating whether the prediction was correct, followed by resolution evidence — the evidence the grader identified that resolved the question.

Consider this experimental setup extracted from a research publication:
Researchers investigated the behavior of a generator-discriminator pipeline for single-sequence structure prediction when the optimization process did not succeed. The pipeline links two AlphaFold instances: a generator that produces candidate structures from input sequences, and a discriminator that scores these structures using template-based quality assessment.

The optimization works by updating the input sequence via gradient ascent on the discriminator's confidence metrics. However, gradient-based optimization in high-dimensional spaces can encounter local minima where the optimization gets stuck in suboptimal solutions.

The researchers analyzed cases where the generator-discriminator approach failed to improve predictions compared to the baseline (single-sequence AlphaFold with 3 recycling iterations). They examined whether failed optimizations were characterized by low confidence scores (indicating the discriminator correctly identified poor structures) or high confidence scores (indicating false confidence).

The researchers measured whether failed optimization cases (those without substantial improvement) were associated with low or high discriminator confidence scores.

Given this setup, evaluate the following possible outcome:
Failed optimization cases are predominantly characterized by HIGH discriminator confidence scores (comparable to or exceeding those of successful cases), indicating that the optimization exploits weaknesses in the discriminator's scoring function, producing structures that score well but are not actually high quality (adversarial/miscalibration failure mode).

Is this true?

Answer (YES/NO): NO